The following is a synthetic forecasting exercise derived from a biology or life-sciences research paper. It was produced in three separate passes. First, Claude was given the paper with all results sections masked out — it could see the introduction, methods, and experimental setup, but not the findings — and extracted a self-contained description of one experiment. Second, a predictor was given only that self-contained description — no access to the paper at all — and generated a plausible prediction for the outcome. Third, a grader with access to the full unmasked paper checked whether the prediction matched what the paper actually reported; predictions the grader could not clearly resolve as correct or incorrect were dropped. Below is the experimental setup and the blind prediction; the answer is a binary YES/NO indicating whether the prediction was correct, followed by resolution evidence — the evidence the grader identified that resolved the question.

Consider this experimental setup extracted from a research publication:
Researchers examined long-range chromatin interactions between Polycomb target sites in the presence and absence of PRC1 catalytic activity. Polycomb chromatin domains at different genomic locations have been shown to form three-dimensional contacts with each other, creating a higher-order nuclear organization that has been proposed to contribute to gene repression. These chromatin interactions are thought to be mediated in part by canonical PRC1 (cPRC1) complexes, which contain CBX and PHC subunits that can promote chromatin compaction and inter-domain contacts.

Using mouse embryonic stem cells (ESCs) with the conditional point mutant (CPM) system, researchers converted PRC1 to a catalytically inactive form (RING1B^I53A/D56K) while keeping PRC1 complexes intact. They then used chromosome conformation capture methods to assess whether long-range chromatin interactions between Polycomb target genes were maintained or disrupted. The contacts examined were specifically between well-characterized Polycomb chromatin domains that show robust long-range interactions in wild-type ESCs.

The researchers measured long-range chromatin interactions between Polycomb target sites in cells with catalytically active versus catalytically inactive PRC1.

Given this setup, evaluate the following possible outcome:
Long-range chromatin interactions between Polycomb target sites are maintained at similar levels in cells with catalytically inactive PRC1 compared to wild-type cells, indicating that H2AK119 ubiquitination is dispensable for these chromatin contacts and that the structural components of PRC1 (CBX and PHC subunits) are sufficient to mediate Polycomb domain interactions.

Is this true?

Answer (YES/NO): NO